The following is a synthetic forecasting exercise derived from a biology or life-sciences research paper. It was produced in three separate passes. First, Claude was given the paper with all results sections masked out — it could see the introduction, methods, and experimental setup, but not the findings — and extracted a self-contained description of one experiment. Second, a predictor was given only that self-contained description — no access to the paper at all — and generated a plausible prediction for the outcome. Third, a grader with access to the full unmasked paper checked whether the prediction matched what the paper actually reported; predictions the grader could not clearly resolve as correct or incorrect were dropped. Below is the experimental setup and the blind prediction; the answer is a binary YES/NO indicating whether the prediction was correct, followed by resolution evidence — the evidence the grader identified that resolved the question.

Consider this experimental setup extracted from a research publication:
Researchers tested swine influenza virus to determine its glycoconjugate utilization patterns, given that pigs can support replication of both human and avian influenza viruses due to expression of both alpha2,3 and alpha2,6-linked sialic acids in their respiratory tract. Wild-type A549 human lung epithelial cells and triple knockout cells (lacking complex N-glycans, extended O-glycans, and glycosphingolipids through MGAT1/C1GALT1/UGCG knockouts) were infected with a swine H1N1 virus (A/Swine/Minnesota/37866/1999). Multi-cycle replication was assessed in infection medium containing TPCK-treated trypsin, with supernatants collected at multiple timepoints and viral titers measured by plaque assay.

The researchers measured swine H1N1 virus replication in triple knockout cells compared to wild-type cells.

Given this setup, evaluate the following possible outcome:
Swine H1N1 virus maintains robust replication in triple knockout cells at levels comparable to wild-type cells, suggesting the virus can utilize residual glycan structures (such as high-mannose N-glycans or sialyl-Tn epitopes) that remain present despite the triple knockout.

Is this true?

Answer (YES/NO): NO